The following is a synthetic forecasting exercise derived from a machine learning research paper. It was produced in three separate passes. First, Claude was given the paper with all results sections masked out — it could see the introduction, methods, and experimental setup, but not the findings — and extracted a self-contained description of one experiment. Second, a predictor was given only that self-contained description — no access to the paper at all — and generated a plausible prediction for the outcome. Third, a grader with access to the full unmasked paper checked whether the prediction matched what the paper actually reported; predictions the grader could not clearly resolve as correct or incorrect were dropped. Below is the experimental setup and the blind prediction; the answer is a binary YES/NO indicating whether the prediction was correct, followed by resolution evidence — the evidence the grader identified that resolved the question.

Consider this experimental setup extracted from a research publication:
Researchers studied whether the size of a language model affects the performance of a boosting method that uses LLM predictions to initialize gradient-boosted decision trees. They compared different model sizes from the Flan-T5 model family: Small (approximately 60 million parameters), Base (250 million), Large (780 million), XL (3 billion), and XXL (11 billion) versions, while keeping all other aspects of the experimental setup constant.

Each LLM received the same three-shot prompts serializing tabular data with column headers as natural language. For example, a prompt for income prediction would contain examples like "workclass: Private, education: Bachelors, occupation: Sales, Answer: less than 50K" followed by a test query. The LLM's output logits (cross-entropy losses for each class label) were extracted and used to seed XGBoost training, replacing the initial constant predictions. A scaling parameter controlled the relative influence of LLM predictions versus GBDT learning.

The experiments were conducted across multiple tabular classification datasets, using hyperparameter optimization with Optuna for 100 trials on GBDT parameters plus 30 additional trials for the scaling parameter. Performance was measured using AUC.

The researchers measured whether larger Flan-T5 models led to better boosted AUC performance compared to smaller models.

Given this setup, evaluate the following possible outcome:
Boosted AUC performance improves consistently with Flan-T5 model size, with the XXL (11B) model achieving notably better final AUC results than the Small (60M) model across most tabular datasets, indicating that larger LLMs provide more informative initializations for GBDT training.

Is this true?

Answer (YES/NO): NO